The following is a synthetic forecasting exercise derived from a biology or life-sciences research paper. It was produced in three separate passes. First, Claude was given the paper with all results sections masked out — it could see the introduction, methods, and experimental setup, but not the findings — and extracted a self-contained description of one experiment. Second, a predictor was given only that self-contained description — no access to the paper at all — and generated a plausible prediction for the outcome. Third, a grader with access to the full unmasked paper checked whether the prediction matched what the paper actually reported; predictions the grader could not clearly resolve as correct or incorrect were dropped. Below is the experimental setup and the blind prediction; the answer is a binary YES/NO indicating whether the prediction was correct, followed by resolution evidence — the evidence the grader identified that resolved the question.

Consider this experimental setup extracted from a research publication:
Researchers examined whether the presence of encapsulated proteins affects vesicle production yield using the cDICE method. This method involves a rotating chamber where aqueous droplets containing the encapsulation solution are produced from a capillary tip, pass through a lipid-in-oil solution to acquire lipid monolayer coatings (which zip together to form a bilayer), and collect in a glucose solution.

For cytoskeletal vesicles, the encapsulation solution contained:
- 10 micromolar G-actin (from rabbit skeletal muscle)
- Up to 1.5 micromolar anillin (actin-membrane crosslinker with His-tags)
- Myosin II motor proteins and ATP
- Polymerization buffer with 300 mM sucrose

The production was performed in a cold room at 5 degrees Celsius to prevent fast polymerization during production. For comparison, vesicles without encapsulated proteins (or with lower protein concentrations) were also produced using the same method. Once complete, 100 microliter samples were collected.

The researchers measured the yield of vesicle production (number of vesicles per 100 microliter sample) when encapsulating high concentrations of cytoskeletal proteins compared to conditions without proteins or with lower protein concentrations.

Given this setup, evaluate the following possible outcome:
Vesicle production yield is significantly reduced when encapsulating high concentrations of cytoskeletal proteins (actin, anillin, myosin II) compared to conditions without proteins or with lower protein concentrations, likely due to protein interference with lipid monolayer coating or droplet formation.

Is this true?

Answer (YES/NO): YES